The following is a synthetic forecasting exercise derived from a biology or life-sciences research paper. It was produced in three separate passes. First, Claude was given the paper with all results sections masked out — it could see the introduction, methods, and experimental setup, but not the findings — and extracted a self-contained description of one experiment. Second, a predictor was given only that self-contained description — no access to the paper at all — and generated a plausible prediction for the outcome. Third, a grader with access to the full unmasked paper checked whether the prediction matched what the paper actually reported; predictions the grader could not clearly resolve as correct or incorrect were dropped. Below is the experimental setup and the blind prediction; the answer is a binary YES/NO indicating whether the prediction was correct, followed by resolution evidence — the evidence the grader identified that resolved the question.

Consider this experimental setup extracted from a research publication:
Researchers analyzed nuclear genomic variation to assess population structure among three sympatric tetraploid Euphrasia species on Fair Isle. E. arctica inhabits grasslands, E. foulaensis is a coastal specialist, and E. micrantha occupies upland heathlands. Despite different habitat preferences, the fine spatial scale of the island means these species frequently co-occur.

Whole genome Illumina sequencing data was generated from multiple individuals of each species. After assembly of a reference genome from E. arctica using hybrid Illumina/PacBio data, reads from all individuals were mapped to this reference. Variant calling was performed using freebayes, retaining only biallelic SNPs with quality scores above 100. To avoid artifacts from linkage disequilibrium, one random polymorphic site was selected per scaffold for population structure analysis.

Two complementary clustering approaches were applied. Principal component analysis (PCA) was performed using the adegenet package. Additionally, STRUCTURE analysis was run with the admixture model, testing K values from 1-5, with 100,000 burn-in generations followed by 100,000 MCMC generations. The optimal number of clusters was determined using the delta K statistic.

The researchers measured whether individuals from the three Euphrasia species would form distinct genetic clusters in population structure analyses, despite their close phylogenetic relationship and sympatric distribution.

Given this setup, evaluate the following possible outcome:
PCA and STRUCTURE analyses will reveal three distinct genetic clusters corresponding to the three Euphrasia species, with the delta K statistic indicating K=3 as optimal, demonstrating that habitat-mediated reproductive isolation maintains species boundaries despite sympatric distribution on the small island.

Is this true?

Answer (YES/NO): NO